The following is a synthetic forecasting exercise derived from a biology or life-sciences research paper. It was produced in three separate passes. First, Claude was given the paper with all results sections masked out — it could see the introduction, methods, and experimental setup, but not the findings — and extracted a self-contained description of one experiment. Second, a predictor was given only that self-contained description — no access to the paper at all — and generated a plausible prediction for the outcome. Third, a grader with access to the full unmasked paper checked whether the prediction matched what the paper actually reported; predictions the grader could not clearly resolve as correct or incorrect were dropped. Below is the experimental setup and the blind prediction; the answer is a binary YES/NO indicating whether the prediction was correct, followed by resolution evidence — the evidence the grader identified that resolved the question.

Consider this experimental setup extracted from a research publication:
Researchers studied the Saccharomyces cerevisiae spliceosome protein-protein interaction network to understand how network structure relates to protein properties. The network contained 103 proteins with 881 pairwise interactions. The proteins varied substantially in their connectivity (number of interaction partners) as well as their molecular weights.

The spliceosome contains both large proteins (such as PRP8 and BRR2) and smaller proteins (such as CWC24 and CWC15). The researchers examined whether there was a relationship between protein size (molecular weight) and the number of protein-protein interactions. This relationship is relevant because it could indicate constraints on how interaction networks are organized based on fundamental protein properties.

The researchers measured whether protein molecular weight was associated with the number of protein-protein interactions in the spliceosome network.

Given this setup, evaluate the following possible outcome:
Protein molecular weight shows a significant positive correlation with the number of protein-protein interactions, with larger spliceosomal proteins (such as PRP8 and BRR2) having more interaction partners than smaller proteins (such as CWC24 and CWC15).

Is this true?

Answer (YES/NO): YES